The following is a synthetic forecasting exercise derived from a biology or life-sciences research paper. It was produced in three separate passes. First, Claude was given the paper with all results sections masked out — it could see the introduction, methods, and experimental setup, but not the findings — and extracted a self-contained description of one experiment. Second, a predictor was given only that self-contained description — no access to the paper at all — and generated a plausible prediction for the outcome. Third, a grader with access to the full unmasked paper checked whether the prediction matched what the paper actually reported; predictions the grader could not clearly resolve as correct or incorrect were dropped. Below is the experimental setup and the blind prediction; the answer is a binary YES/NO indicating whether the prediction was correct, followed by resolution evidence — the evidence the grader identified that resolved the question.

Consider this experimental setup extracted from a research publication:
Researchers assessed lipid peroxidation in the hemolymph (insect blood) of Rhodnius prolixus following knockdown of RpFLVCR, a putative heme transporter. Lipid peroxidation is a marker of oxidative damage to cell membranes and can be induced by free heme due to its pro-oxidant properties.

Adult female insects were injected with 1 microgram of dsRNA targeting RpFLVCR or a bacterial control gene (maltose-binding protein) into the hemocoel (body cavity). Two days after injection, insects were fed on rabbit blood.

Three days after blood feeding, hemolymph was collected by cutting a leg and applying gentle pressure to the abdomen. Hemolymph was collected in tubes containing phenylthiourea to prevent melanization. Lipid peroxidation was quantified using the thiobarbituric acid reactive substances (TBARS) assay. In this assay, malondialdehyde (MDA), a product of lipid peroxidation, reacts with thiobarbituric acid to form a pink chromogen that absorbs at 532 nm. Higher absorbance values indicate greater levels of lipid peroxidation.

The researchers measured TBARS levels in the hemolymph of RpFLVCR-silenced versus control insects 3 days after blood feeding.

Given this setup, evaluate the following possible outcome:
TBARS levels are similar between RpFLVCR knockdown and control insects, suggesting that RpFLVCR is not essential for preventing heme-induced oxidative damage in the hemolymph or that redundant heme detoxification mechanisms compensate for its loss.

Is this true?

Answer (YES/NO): NO